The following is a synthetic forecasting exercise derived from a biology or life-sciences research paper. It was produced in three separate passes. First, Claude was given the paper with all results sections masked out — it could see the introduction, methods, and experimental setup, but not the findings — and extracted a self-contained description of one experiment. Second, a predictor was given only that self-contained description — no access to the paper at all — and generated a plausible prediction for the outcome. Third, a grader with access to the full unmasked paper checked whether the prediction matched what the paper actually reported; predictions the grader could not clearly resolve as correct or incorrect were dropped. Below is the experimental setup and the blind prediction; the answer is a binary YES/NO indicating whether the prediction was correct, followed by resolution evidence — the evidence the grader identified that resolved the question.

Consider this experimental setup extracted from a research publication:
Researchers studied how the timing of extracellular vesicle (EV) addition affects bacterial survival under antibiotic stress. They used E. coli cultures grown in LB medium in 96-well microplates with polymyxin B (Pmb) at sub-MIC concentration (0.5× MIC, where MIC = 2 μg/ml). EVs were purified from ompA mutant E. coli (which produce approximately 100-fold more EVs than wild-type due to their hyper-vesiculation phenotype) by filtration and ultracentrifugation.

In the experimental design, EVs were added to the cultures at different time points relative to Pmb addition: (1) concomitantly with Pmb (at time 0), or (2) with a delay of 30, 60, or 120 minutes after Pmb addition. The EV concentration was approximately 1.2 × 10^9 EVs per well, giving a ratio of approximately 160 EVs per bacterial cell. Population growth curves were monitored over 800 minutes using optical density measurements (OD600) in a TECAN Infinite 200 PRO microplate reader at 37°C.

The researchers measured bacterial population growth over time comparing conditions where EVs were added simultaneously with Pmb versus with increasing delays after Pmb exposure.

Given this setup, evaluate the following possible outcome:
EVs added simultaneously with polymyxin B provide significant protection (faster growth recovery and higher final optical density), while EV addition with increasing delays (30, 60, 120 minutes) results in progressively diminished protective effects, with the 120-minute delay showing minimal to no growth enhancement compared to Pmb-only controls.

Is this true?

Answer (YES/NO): NO